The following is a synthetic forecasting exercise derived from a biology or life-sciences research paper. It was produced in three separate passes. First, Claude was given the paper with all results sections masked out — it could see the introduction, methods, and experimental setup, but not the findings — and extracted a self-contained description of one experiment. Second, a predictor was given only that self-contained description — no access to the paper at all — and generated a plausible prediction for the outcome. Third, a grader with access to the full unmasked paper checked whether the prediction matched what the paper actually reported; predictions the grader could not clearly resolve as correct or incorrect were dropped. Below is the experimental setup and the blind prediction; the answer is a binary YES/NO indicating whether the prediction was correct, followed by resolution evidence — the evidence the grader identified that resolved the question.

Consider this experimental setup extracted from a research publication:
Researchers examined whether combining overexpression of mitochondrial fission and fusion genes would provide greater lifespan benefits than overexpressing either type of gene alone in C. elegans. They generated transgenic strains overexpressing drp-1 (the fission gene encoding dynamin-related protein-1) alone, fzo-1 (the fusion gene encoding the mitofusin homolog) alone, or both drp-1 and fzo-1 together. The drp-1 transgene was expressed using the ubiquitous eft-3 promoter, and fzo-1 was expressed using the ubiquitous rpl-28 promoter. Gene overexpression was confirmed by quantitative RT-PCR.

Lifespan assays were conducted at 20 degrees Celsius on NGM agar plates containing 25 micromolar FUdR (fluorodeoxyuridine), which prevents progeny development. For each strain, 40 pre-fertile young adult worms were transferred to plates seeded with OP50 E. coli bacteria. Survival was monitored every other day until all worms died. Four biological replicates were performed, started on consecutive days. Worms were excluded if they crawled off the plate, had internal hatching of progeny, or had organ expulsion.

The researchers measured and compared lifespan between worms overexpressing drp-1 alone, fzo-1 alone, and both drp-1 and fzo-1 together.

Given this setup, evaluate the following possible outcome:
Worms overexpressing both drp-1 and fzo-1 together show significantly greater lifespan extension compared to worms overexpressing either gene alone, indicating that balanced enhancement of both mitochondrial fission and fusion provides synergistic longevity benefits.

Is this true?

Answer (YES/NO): NO